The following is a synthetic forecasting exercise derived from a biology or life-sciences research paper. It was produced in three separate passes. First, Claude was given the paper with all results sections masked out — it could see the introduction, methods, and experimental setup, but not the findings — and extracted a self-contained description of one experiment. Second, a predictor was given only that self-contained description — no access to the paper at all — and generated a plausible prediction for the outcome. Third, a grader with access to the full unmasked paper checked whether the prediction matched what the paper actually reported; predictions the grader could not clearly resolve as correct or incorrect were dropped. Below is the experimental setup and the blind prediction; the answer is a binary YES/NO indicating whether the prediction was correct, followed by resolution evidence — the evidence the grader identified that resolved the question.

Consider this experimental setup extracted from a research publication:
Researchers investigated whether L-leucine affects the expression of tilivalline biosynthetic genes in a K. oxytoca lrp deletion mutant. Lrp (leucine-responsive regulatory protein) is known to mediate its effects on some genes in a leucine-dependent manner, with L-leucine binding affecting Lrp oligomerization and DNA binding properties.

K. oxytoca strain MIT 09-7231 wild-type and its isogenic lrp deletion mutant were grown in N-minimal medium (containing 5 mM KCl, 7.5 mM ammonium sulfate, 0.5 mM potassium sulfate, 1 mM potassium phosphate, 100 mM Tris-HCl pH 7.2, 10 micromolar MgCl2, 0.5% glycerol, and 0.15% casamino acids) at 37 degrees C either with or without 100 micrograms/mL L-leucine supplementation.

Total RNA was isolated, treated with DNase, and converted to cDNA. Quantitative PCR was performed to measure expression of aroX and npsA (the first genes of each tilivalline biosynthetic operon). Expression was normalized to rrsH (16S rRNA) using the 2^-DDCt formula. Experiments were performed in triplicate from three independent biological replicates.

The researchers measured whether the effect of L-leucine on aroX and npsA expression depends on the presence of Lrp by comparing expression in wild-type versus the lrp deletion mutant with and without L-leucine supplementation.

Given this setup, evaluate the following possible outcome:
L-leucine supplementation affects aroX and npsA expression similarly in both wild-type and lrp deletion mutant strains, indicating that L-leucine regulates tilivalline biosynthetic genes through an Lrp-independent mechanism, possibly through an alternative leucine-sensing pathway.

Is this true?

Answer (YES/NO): NO